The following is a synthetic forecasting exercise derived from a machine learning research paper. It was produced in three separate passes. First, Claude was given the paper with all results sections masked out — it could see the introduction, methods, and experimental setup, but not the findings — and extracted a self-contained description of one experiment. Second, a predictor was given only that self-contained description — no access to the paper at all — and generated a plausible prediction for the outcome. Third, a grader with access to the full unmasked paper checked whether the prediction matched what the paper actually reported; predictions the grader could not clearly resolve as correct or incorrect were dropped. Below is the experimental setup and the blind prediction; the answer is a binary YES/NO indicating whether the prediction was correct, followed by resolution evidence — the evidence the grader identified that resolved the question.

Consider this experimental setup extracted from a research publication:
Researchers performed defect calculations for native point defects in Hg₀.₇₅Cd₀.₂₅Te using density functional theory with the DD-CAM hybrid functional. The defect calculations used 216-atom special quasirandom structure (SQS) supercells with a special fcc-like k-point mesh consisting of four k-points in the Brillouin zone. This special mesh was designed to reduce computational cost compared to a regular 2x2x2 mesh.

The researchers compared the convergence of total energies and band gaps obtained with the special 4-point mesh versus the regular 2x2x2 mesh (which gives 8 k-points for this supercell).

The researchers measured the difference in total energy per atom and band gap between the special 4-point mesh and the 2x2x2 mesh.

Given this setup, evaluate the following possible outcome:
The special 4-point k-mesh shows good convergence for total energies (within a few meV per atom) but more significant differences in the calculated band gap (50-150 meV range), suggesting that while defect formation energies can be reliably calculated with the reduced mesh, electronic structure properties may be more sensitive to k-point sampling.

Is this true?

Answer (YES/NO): NO